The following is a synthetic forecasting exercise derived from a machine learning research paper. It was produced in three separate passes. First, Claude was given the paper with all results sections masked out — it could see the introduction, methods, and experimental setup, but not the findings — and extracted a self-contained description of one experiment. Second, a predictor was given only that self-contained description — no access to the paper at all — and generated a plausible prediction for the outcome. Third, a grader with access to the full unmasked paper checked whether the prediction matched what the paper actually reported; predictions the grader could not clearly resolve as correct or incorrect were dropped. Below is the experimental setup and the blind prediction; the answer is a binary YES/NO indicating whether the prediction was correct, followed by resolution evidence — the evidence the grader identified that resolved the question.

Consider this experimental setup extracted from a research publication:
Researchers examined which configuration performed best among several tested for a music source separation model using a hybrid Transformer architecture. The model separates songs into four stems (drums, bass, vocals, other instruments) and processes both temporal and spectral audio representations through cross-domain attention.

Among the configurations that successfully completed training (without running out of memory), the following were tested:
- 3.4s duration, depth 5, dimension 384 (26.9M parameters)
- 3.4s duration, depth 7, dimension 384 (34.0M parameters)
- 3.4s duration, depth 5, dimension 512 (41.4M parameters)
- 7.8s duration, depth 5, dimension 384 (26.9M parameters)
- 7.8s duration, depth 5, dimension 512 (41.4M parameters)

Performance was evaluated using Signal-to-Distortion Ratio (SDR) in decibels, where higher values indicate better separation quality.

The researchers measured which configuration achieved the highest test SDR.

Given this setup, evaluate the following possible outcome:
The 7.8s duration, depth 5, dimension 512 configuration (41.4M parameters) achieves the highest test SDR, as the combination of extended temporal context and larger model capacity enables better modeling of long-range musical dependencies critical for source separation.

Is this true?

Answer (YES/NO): YES